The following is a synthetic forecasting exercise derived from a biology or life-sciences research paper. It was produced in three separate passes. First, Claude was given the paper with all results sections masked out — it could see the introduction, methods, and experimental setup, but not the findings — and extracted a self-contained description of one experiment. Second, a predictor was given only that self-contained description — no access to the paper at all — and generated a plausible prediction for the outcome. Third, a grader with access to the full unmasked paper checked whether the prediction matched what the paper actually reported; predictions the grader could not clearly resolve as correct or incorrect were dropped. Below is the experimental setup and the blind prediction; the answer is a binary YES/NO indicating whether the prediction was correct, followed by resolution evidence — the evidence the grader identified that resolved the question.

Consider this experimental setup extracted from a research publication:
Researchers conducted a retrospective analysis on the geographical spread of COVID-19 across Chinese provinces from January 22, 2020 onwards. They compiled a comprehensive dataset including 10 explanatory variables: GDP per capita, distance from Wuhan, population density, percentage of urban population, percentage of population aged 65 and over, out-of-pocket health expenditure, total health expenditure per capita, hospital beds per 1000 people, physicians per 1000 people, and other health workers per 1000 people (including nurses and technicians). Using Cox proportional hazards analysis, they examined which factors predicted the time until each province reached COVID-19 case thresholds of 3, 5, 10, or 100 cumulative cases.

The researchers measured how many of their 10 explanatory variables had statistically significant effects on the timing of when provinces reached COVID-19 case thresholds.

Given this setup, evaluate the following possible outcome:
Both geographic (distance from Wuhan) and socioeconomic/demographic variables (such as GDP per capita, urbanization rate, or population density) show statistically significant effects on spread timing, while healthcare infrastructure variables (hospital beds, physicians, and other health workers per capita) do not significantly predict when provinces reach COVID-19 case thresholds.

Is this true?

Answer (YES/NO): NO